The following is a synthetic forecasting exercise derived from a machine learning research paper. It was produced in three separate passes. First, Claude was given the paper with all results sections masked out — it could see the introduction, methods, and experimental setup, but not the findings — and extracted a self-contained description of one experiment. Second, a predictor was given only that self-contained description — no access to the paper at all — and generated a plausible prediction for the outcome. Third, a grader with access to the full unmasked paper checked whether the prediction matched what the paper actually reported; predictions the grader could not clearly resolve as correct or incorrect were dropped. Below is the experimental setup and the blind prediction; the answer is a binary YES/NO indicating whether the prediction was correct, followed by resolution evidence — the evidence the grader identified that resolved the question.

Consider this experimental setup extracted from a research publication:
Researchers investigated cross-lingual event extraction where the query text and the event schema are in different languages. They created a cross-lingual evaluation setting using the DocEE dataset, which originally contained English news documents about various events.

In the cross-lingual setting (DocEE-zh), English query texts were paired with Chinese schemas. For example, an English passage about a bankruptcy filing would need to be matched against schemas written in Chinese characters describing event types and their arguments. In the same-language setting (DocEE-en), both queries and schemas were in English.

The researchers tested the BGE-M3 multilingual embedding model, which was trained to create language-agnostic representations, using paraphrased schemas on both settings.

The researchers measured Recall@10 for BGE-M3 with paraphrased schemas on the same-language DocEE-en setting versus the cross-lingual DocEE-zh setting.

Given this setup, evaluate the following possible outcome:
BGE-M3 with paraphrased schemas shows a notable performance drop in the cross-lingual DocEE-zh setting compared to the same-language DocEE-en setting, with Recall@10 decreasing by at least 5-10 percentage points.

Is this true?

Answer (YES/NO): NO